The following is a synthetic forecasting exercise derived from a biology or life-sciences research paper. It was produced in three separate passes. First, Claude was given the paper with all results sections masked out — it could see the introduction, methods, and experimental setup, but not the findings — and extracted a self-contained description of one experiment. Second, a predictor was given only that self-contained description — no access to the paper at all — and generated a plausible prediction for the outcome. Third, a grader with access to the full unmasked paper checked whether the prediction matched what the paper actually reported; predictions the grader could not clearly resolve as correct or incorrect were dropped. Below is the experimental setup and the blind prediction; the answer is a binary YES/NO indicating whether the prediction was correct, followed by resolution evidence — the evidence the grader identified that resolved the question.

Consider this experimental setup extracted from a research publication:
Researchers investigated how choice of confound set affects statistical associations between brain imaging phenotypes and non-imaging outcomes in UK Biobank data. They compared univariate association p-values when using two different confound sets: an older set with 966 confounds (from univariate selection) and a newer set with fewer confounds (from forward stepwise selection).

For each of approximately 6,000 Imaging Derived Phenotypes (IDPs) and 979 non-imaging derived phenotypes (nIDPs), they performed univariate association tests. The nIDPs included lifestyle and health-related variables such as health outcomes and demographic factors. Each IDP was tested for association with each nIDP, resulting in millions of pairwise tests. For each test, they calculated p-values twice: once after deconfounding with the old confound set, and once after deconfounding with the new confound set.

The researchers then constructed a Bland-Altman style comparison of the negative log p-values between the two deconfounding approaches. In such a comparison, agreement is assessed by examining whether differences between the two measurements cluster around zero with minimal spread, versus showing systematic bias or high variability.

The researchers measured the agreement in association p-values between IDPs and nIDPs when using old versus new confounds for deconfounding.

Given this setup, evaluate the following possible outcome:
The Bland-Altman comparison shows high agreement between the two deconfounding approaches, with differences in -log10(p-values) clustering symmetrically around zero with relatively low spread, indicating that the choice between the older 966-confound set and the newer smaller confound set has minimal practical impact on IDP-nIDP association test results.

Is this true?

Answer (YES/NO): YES